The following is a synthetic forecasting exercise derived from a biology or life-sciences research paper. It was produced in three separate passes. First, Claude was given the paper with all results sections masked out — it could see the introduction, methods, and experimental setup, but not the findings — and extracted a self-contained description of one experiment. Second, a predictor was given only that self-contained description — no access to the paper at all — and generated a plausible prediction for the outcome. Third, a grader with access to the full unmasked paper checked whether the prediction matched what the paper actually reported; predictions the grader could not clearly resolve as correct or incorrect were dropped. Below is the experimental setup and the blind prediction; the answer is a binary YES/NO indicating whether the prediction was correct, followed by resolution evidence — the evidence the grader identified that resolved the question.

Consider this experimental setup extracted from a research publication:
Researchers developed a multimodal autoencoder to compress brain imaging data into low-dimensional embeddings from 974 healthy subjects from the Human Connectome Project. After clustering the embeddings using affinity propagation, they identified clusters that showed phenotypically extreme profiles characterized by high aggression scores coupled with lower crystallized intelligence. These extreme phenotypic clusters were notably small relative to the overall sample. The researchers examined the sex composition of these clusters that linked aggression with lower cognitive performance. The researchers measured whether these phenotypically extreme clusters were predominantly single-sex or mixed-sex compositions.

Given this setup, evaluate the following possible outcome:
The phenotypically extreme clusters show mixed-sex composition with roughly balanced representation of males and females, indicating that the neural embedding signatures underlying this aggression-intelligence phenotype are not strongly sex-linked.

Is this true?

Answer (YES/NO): NO